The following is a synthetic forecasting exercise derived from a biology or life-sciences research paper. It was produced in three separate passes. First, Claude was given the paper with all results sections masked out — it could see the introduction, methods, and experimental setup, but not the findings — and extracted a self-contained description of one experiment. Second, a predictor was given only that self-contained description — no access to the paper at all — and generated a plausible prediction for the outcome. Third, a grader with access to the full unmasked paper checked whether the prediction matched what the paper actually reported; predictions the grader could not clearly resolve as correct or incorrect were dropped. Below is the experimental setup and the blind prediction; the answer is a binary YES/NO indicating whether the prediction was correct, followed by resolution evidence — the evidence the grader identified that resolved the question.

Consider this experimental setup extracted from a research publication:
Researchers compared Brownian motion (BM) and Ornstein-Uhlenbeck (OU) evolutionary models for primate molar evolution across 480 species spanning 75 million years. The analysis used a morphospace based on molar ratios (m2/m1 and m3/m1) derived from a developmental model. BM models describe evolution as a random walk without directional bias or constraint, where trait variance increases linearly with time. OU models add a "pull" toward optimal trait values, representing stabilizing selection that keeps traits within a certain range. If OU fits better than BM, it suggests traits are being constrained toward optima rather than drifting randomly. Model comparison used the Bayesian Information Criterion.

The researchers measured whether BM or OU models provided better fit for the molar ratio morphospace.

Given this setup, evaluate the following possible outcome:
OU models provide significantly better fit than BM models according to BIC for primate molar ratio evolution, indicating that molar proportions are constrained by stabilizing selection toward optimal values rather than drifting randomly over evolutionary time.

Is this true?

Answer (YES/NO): YES